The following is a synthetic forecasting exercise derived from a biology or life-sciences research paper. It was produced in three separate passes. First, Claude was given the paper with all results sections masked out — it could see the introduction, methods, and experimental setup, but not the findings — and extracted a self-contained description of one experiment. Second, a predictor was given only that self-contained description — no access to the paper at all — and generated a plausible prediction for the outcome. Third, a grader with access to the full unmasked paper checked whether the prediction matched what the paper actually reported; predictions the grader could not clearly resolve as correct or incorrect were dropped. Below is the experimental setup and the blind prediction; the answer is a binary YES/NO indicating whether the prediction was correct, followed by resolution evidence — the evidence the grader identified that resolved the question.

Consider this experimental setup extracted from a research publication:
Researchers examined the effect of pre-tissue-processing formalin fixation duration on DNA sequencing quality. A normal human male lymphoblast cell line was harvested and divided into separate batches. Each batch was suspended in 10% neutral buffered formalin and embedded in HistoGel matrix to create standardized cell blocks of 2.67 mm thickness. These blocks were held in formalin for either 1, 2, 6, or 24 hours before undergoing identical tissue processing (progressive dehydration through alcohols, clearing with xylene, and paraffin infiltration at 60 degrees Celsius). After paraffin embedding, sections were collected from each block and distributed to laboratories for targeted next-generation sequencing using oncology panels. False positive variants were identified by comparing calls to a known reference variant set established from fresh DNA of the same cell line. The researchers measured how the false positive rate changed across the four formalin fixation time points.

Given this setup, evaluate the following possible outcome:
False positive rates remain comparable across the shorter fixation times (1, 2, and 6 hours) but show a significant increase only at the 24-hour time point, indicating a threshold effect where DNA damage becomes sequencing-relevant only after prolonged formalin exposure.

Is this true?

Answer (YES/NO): NO